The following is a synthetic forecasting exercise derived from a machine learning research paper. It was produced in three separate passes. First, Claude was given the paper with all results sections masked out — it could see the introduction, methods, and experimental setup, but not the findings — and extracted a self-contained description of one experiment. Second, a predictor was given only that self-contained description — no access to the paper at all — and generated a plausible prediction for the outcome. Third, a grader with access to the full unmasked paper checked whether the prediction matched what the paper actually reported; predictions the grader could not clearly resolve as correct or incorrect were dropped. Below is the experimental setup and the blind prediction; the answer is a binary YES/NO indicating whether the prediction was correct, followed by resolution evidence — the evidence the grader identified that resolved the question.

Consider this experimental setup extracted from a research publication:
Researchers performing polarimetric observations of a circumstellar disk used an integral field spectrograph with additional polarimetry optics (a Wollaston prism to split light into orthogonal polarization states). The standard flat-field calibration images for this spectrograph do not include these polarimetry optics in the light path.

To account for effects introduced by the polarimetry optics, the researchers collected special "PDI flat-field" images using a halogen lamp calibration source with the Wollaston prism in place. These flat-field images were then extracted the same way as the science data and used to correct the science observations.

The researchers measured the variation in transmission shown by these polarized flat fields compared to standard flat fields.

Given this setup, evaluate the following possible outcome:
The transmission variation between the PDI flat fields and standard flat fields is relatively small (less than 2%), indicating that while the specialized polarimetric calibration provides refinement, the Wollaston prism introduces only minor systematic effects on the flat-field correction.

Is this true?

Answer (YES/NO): NO